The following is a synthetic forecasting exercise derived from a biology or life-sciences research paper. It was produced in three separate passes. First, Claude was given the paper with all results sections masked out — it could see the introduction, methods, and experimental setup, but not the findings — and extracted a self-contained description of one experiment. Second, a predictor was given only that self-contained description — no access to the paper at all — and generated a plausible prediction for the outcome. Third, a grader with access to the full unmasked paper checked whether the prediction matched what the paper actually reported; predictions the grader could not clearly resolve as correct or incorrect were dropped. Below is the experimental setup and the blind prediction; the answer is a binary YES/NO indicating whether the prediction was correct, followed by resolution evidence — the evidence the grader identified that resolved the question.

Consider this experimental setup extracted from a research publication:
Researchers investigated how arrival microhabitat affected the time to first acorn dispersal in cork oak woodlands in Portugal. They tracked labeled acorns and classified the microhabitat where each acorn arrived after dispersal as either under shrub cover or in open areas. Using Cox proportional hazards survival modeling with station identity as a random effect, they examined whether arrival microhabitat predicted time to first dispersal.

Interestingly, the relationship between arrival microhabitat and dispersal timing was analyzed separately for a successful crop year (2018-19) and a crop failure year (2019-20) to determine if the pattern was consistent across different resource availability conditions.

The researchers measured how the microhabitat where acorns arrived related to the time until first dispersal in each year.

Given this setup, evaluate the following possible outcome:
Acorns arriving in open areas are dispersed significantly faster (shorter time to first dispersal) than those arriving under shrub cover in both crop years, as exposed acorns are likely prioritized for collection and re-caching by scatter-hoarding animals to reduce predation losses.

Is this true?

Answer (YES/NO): NO